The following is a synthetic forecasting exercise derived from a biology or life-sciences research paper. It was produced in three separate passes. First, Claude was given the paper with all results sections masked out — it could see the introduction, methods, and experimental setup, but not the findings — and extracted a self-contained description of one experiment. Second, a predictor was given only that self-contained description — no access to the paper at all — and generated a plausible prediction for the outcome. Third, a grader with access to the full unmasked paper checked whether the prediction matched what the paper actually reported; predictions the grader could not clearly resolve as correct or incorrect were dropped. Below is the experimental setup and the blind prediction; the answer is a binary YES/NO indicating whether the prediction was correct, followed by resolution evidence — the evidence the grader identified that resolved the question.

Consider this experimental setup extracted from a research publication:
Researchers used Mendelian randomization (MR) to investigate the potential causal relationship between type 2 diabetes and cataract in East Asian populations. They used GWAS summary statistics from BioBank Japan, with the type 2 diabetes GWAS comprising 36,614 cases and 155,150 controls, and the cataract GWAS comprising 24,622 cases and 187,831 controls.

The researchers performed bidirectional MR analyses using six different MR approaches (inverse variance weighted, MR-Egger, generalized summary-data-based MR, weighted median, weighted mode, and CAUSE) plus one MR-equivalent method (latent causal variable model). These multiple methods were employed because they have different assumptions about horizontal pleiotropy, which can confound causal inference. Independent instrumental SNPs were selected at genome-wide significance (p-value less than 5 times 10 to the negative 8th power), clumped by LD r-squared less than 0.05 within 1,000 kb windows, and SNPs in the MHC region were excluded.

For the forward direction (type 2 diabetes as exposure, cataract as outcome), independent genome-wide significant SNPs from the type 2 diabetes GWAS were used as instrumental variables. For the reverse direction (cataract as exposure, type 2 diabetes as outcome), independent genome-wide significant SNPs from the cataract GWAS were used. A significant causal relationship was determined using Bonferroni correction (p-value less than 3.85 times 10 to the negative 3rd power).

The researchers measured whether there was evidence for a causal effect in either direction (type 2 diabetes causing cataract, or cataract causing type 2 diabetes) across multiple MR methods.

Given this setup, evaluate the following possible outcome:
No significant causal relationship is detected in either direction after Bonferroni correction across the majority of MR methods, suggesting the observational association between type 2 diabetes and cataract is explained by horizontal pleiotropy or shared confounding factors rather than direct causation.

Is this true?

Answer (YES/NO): NO